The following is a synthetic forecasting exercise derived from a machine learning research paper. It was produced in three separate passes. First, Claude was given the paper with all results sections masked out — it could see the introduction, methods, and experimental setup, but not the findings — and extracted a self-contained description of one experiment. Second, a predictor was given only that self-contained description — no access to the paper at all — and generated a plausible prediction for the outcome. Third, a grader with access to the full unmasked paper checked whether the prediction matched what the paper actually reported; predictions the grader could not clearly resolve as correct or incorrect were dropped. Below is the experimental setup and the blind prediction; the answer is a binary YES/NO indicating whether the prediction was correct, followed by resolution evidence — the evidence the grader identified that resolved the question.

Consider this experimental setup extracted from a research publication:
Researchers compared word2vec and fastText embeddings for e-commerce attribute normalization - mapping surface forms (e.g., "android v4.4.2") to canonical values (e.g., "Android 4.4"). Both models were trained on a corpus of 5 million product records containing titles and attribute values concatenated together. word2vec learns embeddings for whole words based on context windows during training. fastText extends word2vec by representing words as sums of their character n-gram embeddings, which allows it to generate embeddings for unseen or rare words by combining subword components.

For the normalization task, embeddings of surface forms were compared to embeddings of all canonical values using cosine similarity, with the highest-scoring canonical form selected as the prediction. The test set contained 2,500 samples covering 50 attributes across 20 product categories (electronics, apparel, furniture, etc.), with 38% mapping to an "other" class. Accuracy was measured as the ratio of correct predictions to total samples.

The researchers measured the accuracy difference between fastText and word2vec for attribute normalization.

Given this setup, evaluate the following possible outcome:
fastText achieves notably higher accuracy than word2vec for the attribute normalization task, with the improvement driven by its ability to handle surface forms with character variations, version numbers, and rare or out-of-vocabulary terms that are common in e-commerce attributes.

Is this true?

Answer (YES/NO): YES